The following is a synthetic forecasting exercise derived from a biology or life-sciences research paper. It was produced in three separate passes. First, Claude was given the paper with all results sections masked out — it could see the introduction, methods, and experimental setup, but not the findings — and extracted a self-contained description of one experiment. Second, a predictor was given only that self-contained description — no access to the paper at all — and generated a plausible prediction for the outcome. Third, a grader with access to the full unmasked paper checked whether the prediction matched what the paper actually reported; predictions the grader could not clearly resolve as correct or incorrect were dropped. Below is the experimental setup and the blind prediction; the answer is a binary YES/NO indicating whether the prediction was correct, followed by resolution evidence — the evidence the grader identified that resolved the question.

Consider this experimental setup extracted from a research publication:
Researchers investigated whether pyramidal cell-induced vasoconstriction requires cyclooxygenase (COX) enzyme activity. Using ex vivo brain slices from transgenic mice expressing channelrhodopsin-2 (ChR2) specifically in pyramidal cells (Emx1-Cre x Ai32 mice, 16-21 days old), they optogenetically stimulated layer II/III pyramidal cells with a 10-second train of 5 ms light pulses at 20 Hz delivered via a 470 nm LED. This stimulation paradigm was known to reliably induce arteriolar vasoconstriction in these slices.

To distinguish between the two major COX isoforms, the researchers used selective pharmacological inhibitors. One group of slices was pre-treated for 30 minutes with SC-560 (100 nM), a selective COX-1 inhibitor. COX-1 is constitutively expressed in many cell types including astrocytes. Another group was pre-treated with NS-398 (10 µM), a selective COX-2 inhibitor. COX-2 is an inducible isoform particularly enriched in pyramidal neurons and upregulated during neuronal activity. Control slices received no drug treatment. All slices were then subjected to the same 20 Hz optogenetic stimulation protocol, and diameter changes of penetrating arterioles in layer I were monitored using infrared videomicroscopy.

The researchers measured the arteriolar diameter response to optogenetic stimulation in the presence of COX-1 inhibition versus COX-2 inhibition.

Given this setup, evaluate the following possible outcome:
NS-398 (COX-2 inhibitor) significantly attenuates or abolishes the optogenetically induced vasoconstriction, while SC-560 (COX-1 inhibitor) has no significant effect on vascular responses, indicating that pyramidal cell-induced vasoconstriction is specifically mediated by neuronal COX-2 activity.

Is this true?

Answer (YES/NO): NO